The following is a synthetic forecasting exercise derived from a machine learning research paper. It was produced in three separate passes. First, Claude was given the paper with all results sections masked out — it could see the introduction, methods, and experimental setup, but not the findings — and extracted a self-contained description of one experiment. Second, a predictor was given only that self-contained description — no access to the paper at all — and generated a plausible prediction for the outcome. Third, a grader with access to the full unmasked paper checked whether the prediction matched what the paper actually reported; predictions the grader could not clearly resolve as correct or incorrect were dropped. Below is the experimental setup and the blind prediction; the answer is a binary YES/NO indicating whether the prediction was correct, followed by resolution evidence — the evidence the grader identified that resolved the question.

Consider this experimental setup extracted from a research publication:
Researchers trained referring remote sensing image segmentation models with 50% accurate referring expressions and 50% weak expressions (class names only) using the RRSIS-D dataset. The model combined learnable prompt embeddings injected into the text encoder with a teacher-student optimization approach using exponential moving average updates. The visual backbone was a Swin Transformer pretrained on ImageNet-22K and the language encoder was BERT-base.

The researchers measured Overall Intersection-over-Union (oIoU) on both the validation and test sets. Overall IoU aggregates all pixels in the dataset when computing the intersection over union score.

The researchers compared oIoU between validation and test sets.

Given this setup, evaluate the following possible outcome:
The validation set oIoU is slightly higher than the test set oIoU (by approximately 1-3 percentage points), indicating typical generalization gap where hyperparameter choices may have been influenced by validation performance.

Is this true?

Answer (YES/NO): NO